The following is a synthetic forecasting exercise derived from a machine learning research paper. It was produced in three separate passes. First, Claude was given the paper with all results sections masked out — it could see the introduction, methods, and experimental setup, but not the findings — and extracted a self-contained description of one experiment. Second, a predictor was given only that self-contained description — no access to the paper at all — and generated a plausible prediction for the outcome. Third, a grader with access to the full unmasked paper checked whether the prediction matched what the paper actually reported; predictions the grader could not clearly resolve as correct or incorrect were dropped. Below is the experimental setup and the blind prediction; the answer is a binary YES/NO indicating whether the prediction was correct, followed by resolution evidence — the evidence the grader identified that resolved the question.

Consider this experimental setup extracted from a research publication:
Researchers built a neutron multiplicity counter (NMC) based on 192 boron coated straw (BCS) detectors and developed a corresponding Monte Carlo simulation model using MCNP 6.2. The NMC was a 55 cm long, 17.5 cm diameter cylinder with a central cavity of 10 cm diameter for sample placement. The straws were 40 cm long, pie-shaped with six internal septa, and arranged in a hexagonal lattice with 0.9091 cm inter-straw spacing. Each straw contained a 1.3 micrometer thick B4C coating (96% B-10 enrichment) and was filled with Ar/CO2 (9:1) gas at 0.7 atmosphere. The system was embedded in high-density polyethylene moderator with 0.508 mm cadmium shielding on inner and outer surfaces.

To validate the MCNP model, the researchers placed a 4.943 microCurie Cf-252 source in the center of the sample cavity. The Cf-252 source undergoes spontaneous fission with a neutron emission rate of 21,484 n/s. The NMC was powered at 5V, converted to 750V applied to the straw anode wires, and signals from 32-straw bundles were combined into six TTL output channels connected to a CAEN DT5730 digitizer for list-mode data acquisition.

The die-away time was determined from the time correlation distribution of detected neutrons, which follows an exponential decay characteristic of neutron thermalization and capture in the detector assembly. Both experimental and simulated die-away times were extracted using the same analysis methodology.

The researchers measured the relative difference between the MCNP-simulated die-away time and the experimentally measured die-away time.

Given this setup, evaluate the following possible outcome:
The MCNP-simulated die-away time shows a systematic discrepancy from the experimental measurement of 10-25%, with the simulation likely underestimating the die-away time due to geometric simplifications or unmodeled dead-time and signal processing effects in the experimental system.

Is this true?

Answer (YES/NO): NO